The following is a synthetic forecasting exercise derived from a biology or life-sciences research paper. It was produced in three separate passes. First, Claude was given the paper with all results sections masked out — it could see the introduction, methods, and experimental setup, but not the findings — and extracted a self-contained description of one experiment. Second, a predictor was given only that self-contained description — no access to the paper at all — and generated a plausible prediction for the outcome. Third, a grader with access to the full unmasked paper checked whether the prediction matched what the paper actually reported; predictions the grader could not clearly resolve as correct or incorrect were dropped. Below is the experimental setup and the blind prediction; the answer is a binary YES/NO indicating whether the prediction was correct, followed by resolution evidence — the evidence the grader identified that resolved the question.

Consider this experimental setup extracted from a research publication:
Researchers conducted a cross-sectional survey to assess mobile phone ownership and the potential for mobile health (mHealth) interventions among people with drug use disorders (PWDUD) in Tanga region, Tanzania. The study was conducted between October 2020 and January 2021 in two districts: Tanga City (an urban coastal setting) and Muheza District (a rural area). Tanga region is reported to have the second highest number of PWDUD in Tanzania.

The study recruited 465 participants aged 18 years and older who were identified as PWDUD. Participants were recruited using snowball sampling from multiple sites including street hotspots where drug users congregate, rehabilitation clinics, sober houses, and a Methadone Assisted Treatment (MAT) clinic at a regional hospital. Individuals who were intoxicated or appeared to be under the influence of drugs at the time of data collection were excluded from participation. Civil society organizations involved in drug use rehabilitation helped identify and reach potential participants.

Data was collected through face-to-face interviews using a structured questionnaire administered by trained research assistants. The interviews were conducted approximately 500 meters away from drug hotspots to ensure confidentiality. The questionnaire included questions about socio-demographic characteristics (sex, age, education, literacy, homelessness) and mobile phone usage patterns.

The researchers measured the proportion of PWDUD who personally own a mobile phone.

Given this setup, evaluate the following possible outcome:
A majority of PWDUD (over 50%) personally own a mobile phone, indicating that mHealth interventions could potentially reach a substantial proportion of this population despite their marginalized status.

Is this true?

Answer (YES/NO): NO